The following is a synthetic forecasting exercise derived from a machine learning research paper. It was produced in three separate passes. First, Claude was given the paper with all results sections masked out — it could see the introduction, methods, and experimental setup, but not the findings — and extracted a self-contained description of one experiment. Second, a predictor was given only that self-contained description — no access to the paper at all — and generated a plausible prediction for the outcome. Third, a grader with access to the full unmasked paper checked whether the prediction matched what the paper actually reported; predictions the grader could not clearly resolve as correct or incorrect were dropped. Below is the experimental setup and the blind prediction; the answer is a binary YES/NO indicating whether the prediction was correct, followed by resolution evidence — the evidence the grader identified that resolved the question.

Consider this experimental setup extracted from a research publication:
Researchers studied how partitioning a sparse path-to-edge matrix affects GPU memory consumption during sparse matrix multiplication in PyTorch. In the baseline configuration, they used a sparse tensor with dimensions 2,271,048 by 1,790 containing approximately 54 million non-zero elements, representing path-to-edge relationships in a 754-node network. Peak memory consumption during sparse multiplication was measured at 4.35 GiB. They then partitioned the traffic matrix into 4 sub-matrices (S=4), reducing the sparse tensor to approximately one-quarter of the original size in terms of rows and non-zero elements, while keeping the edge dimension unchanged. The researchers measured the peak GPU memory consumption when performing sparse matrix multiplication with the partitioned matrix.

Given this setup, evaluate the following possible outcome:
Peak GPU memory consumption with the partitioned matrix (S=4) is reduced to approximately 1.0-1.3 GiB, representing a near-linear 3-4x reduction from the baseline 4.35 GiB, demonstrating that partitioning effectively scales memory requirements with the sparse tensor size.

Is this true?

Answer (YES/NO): YES